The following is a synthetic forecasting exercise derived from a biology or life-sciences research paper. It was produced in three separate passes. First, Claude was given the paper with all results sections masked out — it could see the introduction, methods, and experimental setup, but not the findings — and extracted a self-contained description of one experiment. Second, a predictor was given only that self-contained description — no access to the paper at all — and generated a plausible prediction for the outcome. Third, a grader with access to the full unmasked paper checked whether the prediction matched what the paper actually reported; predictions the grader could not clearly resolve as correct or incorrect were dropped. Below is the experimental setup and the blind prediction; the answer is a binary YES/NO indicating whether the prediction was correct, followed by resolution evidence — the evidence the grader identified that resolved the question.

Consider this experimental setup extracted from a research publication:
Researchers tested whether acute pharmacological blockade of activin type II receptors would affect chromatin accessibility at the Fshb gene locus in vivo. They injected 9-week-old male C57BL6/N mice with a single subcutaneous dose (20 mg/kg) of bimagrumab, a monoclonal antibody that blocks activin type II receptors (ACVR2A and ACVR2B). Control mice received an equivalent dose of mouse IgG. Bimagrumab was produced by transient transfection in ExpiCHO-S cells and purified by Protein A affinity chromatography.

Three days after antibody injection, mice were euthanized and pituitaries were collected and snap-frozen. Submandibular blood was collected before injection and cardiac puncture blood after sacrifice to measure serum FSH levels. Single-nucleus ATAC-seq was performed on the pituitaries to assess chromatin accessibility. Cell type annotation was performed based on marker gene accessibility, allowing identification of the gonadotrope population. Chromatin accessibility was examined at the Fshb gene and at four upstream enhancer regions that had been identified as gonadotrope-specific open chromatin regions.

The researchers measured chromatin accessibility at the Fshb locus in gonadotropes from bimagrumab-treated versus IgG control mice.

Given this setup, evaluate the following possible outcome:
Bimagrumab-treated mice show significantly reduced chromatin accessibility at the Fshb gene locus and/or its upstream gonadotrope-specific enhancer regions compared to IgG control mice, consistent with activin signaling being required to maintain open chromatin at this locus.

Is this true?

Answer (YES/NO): YES